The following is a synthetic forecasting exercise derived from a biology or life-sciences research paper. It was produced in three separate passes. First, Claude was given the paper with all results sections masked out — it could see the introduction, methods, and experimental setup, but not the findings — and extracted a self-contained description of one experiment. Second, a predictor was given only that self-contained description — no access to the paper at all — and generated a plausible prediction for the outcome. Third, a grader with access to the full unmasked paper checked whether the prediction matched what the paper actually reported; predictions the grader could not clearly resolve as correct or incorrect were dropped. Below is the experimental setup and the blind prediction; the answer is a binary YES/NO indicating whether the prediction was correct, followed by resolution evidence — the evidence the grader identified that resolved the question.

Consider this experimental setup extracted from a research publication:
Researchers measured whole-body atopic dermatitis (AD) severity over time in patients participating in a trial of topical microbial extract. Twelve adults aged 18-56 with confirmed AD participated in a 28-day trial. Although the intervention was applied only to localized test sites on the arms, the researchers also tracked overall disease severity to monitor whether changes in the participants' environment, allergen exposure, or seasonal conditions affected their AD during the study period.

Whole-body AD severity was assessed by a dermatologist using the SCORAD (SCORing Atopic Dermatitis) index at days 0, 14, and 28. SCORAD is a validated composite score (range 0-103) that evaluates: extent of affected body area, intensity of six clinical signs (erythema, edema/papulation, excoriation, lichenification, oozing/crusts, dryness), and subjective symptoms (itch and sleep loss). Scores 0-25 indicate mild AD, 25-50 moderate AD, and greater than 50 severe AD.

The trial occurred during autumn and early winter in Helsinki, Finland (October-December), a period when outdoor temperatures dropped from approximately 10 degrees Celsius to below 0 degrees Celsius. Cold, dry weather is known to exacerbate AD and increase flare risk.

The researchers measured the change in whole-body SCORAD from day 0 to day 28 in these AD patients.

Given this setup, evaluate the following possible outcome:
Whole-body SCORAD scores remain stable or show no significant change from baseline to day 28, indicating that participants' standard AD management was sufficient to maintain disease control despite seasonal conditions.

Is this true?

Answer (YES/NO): YES